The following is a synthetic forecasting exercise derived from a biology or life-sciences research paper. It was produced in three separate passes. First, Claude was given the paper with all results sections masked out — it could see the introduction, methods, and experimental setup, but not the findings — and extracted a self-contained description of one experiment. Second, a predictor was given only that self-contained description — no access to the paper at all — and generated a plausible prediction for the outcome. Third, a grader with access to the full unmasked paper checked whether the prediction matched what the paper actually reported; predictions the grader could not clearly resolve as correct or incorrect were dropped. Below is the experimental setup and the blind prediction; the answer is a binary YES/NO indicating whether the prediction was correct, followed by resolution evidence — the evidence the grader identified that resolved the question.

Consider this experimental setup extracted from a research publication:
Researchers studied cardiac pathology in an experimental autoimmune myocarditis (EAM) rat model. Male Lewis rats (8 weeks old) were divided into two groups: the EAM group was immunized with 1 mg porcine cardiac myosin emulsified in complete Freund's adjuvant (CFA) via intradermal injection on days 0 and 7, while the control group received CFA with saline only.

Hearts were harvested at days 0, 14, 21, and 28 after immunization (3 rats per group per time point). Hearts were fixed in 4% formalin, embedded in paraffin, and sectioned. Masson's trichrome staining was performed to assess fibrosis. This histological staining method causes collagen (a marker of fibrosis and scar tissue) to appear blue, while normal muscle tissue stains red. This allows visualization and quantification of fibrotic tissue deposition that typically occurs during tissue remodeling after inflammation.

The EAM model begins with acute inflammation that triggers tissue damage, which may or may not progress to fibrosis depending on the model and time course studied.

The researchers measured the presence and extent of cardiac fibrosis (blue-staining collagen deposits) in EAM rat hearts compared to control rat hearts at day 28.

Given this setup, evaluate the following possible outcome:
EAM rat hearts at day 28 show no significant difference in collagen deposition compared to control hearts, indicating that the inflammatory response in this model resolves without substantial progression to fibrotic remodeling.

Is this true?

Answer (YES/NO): NO